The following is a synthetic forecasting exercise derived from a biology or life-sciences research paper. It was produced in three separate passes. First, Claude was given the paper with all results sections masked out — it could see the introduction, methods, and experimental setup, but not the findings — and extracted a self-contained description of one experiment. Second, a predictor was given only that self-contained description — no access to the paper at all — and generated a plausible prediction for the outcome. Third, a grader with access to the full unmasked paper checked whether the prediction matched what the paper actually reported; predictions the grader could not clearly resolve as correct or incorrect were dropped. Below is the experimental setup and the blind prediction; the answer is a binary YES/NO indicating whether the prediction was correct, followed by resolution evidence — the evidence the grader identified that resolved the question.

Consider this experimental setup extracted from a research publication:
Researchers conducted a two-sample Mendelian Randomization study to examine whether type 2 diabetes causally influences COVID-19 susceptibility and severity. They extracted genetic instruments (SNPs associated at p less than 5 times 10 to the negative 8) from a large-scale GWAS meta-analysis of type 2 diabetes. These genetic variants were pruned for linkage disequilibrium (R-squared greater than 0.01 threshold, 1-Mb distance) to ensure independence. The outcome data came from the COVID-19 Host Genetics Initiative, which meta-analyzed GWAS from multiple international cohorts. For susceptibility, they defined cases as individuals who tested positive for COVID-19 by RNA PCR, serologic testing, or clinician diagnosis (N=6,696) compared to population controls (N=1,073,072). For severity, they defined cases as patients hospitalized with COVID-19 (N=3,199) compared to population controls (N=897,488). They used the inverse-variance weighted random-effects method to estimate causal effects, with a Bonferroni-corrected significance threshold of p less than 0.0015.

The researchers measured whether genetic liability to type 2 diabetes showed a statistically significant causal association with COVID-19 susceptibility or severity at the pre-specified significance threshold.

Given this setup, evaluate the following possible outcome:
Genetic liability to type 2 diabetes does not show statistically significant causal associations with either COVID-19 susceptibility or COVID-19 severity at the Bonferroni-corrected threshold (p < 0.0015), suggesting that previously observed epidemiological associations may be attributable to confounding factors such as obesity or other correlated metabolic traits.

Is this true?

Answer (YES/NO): YES